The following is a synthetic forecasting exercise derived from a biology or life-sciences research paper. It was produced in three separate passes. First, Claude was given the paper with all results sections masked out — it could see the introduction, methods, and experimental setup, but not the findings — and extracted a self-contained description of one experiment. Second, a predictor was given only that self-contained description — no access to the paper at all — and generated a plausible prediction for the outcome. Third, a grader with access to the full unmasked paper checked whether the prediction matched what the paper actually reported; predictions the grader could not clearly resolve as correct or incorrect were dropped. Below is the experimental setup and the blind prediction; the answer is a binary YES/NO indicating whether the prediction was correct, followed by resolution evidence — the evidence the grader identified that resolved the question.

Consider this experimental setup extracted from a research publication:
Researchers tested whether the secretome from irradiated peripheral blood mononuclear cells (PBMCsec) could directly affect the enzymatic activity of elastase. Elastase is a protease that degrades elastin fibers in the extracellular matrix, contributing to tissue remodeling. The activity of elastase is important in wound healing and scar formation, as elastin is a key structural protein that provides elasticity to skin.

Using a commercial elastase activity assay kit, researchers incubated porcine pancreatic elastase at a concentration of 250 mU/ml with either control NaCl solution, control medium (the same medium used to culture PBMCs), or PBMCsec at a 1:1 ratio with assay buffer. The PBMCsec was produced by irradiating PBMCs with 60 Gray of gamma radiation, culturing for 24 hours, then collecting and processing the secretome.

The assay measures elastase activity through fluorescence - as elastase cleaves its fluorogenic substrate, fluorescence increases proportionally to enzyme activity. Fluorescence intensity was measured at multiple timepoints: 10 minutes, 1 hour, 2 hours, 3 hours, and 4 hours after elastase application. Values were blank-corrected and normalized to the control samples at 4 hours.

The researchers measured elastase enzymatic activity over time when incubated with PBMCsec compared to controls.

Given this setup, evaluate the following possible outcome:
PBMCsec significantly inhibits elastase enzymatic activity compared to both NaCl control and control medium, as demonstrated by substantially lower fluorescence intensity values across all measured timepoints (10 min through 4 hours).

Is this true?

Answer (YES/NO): NO